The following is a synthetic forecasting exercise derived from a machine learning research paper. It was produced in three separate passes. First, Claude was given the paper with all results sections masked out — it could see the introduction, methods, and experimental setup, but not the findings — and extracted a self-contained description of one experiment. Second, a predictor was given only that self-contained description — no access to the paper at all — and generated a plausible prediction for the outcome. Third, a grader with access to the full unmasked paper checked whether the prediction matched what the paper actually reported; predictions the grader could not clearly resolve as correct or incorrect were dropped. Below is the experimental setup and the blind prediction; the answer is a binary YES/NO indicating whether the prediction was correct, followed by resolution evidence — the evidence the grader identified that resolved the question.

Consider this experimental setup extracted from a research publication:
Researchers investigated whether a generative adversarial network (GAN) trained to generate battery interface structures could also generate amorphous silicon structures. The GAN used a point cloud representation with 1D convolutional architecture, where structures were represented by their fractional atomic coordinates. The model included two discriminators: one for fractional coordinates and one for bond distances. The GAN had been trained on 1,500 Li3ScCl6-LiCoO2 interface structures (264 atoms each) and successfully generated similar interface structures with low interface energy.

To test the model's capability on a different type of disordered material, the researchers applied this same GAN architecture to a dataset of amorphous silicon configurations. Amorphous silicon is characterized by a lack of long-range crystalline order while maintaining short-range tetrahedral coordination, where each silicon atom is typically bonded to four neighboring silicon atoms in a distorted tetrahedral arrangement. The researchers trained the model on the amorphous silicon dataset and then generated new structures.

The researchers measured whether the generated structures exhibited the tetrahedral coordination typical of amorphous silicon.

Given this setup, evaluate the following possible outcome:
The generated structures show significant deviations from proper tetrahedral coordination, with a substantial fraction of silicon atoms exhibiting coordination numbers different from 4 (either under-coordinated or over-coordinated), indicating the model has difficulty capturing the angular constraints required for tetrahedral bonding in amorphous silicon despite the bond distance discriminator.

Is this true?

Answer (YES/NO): YES